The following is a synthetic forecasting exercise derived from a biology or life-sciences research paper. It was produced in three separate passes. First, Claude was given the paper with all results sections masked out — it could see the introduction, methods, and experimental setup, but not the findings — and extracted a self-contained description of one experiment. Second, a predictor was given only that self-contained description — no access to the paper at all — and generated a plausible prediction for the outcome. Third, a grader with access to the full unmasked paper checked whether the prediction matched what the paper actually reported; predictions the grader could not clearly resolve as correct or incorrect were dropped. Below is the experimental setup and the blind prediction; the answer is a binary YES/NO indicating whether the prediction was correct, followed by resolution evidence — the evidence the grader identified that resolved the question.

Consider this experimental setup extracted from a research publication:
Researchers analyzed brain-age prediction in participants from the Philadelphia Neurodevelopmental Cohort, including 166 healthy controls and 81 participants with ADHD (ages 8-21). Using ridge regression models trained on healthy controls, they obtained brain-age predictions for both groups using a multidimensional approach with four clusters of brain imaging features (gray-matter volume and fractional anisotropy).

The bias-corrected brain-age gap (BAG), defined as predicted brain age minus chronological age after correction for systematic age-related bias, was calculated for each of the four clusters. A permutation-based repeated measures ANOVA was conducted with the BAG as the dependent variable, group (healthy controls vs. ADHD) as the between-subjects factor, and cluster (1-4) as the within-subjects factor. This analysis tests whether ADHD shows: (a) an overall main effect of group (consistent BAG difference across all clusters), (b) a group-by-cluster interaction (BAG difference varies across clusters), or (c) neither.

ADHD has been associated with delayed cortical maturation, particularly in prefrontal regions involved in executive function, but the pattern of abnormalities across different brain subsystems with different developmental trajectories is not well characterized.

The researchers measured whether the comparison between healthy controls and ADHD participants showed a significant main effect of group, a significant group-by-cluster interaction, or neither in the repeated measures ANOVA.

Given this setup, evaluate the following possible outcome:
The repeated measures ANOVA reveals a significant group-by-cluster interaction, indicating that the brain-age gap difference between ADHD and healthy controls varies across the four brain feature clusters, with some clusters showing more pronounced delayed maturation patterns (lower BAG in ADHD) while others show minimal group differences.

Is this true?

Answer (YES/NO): YES